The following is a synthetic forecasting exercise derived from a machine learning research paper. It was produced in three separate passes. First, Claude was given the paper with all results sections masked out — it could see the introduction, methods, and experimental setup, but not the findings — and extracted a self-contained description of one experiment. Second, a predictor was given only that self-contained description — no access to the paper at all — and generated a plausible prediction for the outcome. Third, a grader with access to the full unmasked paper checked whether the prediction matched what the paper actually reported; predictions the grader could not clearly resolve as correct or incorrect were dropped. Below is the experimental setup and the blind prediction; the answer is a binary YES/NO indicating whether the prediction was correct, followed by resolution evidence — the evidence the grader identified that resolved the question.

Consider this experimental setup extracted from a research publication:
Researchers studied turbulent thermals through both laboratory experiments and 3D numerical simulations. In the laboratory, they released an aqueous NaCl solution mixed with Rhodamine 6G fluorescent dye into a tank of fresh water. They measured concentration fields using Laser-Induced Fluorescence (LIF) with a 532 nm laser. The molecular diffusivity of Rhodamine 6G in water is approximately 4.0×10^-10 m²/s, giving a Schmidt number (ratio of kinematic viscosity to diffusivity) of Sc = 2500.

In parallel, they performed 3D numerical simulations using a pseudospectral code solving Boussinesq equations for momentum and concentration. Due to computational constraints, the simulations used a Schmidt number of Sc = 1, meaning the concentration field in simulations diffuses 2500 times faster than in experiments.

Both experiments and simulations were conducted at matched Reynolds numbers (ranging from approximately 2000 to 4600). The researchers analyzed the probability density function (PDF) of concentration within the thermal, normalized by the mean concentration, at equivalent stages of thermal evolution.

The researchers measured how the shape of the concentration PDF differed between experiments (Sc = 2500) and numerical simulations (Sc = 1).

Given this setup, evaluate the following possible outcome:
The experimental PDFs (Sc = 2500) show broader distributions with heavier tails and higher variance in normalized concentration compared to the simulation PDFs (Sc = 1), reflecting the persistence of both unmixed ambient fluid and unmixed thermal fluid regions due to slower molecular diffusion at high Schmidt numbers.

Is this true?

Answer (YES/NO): NO